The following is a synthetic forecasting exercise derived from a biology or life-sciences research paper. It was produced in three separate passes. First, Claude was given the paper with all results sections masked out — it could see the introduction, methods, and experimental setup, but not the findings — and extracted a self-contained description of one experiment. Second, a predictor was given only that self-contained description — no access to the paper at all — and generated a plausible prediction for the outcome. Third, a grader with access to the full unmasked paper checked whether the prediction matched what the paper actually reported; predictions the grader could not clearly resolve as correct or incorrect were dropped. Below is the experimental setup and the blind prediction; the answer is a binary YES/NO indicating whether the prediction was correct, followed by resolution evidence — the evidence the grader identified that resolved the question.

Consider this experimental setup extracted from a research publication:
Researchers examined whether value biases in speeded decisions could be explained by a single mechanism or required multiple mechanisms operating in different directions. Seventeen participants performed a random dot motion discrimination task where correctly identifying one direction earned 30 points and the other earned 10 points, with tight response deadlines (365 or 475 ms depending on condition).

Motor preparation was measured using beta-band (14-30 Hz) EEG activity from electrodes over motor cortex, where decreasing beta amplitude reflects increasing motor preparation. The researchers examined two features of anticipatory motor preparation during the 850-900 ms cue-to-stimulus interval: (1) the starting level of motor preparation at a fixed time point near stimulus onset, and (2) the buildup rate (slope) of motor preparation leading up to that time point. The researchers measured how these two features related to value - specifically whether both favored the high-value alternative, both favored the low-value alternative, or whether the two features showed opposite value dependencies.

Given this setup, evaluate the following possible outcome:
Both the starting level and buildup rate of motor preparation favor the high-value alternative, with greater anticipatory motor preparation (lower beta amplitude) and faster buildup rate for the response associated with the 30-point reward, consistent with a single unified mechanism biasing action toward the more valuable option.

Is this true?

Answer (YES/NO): NO